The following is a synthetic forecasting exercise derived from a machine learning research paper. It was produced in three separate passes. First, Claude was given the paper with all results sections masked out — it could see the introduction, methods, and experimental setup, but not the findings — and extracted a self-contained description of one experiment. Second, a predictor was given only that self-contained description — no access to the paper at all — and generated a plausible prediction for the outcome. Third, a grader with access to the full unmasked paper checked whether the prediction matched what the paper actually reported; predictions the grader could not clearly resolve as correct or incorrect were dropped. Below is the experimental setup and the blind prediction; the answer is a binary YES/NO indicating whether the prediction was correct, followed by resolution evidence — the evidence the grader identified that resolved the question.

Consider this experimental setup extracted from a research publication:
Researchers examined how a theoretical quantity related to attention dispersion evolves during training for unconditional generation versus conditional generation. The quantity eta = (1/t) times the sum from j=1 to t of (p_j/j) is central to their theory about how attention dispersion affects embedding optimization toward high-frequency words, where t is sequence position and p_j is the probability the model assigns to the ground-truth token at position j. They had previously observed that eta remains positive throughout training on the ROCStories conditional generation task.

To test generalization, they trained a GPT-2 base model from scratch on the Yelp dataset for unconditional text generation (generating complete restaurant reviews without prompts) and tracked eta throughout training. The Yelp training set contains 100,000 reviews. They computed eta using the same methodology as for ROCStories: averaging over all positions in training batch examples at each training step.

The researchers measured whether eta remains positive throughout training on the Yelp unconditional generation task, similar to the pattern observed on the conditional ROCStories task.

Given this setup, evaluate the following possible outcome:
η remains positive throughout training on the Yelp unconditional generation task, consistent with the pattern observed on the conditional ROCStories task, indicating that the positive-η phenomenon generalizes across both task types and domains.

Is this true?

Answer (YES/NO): YES